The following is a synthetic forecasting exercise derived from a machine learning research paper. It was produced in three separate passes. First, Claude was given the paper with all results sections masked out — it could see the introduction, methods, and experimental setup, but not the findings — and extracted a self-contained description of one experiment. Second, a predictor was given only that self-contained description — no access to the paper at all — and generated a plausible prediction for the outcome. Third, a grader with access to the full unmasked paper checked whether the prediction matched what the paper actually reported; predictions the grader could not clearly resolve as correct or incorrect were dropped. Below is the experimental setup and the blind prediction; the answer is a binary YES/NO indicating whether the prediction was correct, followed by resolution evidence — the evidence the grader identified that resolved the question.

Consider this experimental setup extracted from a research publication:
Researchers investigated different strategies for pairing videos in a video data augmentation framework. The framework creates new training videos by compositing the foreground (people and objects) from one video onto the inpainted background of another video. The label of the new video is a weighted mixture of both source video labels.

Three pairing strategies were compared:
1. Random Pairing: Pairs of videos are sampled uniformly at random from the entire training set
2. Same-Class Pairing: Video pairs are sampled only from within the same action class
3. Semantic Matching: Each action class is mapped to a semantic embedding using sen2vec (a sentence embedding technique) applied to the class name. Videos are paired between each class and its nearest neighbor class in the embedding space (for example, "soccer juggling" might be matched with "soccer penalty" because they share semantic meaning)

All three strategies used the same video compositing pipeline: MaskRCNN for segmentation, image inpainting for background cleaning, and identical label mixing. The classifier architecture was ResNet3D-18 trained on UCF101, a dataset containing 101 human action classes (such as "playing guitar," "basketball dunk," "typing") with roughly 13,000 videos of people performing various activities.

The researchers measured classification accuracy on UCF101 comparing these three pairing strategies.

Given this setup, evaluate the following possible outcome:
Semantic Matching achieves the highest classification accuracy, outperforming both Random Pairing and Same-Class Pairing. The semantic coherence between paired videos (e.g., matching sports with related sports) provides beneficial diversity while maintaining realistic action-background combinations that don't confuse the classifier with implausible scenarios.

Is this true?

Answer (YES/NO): YES